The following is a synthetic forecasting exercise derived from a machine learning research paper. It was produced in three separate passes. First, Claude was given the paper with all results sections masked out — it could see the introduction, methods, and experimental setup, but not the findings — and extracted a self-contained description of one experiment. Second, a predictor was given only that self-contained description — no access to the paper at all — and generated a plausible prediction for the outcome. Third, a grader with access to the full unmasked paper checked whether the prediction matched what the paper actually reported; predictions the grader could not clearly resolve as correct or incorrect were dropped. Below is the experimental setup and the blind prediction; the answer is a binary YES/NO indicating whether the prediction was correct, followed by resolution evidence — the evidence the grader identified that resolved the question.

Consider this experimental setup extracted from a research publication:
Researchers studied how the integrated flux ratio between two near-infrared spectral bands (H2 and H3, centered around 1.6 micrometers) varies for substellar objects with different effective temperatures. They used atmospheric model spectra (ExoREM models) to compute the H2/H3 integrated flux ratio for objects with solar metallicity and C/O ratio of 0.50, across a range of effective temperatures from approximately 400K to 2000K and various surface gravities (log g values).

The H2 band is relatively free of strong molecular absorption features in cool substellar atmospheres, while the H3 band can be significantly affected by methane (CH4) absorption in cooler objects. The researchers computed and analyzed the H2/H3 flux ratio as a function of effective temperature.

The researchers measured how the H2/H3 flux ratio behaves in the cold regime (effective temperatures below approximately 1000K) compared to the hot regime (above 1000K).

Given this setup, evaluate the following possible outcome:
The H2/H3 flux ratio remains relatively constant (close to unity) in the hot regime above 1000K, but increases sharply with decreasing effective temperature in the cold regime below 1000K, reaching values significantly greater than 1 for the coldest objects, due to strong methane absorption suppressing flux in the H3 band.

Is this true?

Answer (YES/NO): YES